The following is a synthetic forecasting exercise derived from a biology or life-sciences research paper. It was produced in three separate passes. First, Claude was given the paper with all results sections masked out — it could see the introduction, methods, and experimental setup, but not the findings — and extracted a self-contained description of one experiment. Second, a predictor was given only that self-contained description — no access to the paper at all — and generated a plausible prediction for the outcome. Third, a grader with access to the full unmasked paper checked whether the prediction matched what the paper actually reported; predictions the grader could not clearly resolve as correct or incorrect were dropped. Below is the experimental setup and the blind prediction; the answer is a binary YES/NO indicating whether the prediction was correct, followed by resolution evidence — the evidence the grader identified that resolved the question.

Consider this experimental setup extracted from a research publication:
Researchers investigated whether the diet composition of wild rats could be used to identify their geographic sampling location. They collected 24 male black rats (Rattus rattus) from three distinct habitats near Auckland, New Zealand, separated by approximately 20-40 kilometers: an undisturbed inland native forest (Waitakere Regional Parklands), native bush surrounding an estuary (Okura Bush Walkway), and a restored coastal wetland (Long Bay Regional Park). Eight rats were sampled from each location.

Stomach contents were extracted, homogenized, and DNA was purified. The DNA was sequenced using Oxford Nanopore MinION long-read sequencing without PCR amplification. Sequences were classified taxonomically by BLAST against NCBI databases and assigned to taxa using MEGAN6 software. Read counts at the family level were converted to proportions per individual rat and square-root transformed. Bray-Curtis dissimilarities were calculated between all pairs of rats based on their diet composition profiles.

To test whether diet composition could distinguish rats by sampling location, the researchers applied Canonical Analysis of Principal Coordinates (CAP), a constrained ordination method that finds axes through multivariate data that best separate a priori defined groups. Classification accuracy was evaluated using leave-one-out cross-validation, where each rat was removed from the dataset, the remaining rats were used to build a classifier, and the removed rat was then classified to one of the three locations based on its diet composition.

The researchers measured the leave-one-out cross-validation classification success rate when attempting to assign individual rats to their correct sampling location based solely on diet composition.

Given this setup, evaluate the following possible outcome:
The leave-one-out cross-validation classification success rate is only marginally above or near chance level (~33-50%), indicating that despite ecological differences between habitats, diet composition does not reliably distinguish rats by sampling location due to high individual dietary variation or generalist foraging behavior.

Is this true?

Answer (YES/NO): NO